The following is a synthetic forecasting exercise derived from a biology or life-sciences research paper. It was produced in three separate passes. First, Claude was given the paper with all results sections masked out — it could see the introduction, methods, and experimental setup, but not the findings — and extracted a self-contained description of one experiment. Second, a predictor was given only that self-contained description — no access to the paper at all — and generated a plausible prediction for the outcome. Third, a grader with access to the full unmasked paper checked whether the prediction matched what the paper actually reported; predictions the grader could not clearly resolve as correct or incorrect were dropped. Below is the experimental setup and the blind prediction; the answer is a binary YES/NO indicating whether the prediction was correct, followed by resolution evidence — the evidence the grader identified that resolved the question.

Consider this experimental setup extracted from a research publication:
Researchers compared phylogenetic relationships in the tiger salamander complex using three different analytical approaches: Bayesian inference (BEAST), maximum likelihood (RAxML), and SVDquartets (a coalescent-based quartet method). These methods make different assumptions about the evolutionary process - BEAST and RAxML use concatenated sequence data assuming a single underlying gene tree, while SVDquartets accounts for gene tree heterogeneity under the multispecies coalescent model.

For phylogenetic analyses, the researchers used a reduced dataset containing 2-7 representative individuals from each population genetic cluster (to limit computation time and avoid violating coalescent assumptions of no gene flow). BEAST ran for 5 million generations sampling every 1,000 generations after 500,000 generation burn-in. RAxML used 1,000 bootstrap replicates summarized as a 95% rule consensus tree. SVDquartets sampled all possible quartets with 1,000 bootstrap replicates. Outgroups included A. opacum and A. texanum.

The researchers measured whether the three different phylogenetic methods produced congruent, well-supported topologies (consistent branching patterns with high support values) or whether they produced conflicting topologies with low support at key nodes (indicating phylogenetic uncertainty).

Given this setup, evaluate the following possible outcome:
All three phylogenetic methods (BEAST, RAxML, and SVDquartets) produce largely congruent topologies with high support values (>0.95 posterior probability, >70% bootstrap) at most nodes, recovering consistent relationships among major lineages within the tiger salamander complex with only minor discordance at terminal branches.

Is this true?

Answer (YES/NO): NO